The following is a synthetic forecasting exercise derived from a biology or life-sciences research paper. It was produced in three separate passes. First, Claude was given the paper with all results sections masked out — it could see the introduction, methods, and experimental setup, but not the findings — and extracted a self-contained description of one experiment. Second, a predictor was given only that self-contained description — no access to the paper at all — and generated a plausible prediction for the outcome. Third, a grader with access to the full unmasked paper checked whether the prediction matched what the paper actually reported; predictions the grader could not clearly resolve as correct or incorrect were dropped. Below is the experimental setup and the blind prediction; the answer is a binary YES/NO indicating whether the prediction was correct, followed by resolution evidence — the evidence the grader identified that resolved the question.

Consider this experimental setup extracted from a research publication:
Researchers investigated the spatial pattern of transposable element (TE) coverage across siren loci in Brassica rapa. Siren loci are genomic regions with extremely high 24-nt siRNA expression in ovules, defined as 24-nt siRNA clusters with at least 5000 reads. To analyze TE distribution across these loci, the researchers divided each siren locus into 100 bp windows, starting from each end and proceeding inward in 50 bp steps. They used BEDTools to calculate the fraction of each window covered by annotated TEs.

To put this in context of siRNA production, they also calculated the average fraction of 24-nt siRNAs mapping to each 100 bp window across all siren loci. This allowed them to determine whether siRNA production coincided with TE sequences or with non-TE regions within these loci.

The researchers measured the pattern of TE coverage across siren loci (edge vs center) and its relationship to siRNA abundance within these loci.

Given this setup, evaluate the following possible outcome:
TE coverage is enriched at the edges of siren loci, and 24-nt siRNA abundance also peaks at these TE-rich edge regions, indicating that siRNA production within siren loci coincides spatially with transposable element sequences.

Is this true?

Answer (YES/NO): NO